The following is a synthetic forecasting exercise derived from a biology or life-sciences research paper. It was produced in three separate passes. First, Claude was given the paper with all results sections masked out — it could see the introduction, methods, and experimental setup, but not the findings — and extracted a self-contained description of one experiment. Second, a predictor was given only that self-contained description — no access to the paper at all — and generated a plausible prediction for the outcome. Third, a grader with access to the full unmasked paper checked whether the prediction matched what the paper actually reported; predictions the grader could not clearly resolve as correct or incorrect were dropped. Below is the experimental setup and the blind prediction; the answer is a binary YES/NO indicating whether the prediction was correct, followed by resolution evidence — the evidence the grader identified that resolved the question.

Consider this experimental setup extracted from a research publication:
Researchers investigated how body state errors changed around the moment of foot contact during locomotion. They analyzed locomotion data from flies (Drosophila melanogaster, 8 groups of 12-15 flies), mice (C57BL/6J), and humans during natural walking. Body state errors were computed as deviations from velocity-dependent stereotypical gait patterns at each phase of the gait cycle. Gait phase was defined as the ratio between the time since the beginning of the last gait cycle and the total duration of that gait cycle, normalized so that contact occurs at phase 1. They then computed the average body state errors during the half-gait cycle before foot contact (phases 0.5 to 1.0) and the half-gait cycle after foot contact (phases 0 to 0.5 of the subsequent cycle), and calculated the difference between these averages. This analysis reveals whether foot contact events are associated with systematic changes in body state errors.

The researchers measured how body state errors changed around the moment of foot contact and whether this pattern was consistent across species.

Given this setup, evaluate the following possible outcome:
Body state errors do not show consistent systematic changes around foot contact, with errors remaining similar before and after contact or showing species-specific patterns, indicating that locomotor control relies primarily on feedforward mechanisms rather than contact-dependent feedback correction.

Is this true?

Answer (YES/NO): NO